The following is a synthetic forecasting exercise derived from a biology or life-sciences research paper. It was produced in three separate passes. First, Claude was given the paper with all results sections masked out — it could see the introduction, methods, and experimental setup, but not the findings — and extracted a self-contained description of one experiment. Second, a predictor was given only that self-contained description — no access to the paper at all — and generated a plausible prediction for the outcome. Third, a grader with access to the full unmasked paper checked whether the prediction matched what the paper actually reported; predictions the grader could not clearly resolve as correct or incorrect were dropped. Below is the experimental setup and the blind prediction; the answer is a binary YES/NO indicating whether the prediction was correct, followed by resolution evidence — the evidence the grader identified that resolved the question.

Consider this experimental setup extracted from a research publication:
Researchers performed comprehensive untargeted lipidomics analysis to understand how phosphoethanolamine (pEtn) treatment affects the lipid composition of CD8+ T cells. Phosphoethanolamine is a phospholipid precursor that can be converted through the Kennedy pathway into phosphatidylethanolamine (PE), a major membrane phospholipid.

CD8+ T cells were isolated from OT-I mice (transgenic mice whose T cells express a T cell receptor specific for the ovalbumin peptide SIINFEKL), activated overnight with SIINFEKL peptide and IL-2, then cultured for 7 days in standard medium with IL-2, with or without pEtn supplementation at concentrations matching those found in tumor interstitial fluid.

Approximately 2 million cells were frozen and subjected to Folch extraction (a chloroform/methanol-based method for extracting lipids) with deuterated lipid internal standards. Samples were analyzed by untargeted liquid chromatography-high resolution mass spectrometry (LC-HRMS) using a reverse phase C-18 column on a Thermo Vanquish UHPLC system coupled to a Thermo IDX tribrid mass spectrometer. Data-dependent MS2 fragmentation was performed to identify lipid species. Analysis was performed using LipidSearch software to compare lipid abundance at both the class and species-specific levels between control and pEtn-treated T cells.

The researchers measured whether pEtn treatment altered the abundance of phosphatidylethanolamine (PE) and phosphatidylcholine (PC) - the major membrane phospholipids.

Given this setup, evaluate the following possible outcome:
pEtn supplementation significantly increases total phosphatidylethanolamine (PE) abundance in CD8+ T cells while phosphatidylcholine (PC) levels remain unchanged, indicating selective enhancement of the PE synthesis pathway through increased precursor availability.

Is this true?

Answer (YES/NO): NO